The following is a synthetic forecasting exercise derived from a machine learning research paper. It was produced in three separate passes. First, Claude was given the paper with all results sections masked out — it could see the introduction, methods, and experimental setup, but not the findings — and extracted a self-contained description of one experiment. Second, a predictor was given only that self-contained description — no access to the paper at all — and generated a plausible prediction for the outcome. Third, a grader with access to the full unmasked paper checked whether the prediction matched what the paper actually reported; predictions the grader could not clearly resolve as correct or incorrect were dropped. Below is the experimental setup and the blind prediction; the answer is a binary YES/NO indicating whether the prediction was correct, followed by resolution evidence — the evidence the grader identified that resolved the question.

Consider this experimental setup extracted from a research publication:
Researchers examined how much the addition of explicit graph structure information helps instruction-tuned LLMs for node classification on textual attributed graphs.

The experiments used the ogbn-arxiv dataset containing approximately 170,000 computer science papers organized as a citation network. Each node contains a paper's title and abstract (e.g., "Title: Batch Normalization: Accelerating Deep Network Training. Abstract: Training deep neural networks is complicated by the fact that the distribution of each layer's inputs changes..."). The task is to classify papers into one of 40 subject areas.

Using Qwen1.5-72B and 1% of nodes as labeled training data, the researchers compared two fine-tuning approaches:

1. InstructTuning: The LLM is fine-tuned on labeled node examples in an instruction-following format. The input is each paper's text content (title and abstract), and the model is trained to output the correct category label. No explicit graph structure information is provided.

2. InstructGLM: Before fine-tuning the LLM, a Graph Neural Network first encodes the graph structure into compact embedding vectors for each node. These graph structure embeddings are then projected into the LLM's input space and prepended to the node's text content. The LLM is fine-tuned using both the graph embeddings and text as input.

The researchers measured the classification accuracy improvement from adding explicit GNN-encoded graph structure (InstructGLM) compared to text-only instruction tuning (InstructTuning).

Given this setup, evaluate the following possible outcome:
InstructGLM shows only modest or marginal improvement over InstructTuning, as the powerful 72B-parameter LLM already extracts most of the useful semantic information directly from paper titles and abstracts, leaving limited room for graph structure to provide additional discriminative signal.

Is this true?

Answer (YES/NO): YES